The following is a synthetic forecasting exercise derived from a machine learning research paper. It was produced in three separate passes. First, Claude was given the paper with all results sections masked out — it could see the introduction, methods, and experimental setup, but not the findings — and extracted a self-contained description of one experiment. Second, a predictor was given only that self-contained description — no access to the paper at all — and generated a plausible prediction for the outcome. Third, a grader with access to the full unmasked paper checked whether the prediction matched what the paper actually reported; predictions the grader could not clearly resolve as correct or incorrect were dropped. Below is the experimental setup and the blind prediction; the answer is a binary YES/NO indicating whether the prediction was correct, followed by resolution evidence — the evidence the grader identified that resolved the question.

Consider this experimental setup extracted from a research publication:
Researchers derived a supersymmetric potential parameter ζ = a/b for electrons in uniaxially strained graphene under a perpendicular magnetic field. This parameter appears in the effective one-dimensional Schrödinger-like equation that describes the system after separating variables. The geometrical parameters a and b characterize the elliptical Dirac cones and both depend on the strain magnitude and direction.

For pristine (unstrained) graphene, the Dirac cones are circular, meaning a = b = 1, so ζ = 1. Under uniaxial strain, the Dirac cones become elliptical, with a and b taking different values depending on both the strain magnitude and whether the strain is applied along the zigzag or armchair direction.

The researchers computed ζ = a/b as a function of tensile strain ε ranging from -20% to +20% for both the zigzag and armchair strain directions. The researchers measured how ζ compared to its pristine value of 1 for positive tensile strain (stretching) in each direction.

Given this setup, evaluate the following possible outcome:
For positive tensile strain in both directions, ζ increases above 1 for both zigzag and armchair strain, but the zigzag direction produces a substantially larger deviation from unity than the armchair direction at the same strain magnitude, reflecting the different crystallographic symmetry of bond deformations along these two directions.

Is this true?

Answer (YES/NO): NO